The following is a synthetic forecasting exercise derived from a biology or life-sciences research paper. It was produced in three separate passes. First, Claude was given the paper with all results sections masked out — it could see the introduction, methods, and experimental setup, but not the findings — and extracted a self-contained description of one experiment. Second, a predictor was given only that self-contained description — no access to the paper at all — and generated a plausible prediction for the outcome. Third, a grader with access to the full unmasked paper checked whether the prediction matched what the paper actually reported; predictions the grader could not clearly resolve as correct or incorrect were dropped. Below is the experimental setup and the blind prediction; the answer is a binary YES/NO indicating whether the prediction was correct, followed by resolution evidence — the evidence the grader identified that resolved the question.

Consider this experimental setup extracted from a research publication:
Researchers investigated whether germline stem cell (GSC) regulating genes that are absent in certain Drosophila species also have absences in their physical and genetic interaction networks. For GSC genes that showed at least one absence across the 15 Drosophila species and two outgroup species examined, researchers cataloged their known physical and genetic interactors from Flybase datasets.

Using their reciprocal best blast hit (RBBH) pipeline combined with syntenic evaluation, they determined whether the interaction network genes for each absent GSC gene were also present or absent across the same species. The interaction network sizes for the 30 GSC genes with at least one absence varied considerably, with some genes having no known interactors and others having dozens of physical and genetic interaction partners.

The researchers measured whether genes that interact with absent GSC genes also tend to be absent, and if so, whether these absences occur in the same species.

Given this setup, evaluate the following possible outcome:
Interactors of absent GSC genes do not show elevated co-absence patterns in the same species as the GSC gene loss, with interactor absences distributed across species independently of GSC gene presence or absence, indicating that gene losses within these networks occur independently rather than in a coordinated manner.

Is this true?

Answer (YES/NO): NO